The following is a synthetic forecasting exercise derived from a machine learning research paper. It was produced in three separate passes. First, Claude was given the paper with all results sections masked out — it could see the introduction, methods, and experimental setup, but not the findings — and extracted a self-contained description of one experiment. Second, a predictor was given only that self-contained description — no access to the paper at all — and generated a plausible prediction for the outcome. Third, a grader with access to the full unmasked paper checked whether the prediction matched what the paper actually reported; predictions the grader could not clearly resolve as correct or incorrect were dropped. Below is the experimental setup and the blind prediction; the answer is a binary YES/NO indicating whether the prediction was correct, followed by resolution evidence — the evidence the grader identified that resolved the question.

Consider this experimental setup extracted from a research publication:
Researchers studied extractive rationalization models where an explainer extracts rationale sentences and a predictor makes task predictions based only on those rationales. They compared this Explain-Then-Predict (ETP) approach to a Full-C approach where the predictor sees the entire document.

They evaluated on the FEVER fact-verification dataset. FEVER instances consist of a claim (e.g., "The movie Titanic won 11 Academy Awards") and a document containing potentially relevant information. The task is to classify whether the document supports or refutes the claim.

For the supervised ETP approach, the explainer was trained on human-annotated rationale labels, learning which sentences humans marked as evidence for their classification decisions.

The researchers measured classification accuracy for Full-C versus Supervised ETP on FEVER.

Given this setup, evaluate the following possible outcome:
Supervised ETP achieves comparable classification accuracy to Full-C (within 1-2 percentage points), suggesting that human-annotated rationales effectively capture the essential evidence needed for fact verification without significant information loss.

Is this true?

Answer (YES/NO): NO